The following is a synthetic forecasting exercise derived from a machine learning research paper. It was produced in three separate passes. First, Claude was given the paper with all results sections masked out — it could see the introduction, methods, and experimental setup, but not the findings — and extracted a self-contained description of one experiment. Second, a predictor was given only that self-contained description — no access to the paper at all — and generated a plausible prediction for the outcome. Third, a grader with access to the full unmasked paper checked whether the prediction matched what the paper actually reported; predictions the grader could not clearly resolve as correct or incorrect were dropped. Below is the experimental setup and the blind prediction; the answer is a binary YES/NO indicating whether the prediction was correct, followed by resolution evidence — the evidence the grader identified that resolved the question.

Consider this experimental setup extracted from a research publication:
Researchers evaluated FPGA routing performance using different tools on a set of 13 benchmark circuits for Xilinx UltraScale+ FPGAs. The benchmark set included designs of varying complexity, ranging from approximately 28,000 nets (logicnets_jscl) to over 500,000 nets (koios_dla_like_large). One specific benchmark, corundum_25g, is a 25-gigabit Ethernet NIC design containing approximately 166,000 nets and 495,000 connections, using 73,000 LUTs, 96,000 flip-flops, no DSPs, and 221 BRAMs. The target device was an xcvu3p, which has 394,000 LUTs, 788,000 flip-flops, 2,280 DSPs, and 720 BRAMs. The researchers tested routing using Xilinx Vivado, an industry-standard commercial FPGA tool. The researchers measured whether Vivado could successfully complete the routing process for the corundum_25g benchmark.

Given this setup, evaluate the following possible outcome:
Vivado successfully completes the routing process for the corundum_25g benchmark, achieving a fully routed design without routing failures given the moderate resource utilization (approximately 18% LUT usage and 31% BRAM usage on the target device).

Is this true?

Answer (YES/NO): NO